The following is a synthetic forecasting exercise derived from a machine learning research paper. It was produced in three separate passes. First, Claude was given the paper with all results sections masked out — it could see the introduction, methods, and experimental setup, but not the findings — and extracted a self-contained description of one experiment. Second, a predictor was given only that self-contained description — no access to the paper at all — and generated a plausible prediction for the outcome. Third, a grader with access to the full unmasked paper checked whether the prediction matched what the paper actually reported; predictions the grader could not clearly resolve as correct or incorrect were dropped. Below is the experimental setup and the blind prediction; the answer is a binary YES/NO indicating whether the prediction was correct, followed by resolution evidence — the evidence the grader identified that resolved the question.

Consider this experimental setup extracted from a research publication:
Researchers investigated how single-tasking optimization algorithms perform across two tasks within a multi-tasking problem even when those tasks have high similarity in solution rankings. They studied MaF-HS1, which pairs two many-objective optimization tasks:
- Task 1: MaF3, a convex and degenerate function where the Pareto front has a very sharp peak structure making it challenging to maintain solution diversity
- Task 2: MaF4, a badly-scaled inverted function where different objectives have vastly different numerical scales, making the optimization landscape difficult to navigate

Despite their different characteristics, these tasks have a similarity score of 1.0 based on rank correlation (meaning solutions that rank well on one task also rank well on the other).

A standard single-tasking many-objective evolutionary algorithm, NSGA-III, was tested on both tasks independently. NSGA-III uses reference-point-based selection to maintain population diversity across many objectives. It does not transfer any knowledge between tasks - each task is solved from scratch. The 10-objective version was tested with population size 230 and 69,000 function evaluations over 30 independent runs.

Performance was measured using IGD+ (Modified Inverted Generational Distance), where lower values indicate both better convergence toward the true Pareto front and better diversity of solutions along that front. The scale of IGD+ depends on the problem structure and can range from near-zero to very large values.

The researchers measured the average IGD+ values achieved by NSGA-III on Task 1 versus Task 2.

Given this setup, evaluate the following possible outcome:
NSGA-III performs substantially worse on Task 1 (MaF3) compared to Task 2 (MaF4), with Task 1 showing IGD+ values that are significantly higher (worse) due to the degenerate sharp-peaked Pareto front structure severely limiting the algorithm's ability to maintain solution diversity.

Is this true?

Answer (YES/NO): YES